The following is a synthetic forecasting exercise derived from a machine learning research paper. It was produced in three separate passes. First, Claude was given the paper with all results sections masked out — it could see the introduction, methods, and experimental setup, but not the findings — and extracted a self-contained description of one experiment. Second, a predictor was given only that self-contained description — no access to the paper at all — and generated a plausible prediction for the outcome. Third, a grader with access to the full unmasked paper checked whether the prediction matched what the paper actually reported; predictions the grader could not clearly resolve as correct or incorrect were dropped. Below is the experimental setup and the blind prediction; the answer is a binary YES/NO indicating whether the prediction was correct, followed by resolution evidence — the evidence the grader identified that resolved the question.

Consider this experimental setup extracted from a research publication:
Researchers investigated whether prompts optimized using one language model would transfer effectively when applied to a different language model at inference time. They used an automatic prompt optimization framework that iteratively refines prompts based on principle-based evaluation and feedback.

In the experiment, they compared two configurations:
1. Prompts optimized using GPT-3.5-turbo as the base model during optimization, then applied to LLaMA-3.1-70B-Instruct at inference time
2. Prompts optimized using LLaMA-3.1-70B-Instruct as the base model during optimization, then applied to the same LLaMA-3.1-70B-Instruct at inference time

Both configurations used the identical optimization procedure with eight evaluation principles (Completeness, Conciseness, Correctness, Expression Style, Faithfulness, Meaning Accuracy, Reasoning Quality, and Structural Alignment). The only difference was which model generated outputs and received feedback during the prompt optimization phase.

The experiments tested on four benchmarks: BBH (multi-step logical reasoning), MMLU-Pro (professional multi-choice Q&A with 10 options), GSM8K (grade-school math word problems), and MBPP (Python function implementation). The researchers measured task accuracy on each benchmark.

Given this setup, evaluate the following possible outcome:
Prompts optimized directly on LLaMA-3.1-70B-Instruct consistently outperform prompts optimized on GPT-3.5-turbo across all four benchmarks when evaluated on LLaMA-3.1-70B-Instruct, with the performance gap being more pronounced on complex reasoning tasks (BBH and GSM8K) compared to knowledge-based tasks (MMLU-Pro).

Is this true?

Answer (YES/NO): NO